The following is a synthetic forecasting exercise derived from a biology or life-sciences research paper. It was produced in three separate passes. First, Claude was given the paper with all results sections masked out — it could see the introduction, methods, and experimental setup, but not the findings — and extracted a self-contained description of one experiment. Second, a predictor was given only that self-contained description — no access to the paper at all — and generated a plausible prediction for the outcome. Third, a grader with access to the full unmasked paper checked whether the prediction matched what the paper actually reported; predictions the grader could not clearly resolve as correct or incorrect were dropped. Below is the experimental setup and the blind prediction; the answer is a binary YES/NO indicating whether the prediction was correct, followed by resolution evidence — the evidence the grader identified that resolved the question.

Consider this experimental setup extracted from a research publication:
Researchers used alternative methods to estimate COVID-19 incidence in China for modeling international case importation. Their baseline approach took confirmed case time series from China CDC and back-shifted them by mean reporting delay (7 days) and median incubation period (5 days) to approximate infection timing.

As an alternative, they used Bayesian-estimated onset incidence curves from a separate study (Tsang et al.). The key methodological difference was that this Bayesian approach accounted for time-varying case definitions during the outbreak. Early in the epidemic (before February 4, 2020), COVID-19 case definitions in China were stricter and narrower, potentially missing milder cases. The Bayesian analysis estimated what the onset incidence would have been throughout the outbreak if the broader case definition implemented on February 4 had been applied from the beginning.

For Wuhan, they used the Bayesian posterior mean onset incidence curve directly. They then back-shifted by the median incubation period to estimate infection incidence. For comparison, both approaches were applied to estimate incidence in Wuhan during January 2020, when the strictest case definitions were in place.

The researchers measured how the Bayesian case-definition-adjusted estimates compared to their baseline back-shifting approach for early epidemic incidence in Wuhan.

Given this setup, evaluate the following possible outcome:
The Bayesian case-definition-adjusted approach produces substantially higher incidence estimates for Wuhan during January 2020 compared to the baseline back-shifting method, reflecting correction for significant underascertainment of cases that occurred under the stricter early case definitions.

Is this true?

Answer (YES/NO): YES